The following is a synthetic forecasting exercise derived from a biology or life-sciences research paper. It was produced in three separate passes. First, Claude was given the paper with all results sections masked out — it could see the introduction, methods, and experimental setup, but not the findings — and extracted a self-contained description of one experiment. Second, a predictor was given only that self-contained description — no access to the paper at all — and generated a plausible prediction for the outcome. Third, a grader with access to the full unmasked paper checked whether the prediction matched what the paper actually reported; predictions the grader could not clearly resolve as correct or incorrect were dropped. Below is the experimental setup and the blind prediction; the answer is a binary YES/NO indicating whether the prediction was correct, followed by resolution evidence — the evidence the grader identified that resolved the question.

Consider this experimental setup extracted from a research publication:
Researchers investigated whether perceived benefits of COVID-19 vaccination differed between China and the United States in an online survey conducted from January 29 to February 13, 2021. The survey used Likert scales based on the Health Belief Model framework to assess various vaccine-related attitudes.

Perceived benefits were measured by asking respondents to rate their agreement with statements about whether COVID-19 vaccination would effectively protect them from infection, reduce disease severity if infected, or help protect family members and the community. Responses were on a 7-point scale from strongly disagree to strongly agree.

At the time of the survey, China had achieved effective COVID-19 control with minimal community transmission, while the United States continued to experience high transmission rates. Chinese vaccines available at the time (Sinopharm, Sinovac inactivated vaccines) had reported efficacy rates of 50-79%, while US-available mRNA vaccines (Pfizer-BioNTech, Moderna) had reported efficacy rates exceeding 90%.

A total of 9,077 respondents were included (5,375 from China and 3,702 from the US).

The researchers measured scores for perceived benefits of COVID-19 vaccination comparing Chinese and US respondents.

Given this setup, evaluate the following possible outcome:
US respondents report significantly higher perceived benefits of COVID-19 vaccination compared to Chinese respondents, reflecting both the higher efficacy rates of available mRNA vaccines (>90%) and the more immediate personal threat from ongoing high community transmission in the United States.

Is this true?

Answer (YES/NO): NO